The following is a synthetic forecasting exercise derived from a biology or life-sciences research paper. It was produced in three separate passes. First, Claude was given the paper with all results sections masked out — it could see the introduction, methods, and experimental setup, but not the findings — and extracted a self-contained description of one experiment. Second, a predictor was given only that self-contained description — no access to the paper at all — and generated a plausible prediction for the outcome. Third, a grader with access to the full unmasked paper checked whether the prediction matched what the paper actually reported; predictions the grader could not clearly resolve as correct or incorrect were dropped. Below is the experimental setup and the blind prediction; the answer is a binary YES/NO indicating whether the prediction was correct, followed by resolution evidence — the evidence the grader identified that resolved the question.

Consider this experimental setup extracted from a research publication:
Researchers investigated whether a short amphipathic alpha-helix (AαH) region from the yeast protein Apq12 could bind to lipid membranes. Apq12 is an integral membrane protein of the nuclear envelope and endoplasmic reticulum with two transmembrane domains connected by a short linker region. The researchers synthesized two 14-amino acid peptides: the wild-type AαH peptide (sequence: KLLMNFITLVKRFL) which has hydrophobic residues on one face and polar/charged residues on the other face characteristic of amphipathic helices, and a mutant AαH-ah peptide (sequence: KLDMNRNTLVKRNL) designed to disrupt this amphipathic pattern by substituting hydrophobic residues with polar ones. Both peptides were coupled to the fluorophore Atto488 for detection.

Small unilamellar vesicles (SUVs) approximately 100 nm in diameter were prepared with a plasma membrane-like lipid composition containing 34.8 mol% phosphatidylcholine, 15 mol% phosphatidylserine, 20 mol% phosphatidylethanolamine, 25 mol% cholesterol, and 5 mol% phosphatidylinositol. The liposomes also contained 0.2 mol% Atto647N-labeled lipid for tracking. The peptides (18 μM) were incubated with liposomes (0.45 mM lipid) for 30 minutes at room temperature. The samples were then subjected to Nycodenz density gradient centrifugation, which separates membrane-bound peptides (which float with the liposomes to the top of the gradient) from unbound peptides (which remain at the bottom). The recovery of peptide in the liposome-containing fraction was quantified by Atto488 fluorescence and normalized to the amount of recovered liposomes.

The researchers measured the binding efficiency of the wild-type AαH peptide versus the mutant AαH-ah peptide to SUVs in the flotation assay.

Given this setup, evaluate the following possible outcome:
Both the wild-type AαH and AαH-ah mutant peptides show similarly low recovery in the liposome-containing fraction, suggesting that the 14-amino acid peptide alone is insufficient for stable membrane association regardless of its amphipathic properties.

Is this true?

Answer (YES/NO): NO